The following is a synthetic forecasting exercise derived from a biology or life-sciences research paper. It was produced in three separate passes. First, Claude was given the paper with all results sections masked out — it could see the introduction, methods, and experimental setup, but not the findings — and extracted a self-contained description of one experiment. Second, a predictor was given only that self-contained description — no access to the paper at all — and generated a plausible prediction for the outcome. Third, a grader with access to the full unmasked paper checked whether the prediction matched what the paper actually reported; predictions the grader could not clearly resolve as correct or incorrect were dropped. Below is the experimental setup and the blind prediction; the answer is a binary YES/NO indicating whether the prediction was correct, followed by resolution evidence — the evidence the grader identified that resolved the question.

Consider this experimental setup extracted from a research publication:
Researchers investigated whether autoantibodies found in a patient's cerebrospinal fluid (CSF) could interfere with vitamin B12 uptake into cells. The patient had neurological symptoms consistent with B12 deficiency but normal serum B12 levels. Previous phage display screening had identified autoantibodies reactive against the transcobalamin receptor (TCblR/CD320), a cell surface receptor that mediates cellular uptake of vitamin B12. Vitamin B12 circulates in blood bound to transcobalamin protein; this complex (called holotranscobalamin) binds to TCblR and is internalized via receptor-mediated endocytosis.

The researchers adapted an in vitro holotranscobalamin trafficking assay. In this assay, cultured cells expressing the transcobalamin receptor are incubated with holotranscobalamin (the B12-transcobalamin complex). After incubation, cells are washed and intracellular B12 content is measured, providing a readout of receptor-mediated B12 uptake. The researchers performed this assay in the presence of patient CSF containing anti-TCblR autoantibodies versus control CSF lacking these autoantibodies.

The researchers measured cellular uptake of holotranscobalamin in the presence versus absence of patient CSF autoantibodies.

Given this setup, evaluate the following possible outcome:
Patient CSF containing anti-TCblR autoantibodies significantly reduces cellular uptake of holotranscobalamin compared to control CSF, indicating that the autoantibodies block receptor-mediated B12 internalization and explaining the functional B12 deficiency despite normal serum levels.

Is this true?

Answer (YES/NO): YES